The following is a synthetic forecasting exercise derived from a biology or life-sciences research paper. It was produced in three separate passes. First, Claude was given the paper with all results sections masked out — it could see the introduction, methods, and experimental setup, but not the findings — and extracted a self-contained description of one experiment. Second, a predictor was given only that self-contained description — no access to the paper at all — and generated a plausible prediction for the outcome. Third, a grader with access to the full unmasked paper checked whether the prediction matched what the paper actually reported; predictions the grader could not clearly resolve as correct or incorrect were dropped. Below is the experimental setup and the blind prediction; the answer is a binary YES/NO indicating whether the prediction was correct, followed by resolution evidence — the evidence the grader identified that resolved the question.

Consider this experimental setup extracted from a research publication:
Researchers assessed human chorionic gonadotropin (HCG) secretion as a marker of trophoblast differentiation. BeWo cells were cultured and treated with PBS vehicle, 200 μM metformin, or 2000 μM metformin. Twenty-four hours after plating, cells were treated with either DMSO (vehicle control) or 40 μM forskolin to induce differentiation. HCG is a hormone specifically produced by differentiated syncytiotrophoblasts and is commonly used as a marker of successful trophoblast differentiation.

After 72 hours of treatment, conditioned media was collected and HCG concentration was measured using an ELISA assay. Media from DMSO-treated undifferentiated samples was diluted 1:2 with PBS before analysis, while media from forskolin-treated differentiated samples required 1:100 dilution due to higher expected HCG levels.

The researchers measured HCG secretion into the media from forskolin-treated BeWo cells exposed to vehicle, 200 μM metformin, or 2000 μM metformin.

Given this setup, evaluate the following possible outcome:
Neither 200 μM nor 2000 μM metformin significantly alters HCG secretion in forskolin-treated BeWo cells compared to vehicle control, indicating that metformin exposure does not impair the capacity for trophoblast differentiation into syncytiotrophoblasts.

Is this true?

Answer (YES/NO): NO